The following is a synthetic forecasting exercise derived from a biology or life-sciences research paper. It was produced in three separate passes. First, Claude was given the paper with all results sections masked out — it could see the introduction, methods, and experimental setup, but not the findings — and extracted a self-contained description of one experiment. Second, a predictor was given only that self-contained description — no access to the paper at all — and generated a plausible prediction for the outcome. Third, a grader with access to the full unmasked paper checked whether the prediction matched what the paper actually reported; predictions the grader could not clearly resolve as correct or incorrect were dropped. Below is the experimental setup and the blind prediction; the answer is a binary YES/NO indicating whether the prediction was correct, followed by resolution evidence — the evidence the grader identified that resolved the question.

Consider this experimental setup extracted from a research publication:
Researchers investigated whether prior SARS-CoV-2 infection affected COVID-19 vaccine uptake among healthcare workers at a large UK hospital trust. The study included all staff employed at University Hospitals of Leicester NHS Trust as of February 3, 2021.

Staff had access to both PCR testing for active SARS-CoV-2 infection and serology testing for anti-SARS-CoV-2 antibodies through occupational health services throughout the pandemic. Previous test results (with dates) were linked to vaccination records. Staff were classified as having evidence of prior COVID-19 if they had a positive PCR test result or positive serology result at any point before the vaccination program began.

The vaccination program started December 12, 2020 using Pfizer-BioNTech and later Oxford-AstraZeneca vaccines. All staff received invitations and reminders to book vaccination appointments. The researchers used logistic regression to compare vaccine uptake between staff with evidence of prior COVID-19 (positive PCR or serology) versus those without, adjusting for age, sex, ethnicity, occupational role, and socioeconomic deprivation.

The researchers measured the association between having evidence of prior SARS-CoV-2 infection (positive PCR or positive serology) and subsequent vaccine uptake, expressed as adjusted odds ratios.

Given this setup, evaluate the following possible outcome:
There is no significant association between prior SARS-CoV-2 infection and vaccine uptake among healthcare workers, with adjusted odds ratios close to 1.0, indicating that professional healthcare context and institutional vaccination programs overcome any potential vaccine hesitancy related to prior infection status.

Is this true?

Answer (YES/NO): NO